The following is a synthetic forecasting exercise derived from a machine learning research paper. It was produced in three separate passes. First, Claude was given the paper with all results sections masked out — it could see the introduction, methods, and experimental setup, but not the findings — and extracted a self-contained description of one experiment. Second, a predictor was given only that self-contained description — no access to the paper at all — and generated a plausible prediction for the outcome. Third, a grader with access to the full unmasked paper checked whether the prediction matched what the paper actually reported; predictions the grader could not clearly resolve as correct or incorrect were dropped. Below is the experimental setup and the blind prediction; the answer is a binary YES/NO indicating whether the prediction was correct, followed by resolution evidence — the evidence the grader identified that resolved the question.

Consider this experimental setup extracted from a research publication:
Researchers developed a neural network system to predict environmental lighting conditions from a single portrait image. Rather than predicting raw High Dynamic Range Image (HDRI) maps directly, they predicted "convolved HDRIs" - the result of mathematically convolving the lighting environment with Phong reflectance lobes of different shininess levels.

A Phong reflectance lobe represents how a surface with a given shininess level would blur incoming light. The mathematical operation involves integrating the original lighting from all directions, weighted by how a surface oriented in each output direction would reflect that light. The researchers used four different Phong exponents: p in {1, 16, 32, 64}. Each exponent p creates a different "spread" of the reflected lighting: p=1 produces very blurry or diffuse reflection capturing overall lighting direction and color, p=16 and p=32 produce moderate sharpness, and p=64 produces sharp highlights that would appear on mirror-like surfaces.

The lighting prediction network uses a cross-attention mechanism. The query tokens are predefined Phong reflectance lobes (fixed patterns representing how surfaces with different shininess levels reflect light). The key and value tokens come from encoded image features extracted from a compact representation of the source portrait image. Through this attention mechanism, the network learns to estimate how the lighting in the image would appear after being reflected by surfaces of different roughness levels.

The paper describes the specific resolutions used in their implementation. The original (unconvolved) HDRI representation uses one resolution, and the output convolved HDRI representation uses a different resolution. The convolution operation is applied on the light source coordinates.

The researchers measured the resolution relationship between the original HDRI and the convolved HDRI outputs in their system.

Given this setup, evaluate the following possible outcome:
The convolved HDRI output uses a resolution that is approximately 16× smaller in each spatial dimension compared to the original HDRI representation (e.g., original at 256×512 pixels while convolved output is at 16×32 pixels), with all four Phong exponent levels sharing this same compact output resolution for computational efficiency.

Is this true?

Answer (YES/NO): NO